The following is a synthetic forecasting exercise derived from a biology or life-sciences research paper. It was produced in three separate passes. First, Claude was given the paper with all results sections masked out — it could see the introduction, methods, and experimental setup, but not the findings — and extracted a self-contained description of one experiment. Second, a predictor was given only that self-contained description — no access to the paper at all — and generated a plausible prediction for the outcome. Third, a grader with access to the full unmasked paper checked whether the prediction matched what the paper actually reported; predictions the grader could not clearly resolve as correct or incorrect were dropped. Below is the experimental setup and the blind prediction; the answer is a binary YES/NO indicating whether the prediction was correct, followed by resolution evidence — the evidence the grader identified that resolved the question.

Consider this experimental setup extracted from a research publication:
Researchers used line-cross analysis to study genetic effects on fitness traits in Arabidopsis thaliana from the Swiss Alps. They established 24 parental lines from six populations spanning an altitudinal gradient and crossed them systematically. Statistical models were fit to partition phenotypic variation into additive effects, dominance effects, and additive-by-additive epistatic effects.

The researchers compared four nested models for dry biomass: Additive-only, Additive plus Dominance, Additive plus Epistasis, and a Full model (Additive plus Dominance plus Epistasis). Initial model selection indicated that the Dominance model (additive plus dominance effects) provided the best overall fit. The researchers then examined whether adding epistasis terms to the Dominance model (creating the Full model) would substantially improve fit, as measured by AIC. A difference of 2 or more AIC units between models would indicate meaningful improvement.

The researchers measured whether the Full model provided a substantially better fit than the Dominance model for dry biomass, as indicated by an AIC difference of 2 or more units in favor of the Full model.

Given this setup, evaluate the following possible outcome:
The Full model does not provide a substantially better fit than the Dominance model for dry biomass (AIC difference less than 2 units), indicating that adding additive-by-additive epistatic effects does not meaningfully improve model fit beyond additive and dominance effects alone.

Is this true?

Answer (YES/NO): YES